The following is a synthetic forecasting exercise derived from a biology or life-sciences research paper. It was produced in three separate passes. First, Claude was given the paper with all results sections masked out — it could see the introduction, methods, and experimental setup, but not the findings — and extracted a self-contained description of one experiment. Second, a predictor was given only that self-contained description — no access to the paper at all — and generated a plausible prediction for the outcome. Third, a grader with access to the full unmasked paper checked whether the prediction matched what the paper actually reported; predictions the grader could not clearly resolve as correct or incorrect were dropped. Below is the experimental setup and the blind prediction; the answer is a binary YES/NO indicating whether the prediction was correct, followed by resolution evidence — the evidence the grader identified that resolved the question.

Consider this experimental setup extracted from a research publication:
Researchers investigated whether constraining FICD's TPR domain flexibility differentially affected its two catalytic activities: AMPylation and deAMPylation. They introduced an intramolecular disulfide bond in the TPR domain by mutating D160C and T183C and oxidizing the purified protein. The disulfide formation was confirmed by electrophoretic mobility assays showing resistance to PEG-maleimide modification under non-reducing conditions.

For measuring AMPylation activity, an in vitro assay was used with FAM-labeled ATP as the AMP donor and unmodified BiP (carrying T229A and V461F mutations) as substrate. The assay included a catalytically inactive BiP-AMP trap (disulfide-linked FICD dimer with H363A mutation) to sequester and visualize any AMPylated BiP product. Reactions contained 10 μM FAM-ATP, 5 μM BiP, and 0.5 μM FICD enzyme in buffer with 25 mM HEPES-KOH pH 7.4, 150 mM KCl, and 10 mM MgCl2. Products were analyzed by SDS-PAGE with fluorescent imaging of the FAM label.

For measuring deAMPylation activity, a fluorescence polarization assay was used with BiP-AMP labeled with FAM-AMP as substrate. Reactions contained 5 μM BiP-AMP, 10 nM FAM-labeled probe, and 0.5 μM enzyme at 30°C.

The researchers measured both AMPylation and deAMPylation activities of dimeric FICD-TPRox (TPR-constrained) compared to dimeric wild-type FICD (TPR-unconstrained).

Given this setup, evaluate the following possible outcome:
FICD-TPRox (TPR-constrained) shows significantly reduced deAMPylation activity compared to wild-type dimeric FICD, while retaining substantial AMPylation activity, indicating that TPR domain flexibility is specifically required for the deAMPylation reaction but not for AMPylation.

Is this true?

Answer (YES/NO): NO